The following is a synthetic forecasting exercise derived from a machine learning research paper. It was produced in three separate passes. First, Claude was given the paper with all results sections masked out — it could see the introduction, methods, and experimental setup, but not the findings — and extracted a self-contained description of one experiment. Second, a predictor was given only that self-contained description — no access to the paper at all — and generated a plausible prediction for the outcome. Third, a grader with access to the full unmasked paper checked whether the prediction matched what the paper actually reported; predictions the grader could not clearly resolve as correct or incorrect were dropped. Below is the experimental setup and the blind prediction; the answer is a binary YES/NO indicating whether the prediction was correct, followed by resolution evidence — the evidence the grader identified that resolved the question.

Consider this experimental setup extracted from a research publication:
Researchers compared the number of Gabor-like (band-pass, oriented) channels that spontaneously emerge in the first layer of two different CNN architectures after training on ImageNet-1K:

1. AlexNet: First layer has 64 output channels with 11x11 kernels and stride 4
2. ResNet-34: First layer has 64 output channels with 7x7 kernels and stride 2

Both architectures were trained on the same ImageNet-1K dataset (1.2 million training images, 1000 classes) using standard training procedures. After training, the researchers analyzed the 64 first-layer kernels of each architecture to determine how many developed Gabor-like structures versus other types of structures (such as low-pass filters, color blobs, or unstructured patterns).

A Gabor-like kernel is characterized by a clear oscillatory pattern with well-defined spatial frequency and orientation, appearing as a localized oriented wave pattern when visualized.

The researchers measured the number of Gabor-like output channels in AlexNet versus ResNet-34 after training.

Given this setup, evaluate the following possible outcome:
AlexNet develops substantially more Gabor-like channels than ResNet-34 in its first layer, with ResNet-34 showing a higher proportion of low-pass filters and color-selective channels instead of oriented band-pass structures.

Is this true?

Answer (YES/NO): YES